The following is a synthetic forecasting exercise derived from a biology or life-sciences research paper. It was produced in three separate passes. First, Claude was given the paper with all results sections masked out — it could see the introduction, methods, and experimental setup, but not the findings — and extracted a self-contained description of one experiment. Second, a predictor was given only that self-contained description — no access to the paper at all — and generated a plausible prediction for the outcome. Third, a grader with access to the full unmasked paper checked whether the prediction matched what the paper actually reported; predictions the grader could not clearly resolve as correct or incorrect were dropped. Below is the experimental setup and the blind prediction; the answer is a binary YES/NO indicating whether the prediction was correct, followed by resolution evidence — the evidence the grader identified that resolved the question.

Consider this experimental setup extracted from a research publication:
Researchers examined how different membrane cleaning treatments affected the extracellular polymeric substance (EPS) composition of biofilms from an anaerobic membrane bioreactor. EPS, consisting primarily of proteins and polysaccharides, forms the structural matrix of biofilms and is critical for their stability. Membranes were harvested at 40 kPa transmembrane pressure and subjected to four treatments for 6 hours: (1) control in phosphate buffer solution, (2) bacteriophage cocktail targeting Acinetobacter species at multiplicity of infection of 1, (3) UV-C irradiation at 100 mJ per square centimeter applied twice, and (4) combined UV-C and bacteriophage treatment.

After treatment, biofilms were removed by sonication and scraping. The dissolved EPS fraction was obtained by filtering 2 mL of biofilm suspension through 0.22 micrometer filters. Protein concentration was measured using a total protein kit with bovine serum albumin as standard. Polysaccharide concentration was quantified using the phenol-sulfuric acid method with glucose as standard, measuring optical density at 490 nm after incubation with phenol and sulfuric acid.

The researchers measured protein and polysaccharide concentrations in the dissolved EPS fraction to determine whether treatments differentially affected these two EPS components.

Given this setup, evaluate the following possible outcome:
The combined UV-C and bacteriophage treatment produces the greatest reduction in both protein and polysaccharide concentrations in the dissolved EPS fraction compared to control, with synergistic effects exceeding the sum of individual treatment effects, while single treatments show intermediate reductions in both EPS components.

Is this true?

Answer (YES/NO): NO